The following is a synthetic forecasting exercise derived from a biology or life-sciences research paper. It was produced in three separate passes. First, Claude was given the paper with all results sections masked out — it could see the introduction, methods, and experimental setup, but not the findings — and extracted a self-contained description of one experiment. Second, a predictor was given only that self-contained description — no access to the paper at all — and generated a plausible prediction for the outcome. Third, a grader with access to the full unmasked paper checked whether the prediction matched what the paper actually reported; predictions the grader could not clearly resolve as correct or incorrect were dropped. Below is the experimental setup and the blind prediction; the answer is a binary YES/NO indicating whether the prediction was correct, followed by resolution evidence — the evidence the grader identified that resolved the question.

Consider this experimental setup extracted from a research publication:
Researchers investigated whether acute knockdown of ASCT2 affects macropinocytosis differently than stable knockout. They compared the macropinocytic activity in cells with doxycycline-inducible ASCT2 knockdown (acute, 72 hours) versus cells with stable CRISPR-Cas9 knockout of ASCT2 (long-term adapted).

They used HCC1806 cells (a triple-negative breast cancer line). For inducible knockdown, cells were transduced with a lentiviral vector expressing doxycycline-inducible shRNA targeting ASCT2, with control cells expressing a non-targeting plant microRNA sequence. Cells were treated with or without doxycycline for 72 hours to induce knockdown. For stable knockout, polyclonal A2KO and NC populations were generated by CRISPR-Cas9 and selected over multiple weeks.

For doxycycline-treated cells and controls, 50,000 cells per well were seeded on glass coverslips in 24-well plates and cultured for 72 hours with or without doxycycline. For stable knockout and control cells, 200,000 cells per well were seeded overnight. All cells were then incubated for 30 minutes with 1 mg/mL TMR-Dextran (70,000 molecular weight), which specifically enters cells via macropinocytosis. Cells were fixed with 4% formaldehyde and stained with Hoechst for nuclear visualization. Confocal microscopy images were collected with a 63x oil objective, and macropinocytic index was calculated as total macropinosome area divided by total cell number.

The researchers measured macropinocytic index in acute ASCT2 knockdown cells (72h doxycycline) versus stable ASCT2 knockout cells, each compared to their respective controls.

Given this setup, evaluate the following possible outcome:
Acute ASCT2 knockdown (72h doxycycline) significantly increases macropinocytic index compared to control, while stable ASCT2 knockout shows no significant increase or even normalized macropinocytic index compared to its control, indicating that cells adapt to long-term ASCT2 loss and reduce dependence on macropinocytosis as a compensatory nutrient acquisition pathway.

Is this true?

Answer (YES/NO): NO